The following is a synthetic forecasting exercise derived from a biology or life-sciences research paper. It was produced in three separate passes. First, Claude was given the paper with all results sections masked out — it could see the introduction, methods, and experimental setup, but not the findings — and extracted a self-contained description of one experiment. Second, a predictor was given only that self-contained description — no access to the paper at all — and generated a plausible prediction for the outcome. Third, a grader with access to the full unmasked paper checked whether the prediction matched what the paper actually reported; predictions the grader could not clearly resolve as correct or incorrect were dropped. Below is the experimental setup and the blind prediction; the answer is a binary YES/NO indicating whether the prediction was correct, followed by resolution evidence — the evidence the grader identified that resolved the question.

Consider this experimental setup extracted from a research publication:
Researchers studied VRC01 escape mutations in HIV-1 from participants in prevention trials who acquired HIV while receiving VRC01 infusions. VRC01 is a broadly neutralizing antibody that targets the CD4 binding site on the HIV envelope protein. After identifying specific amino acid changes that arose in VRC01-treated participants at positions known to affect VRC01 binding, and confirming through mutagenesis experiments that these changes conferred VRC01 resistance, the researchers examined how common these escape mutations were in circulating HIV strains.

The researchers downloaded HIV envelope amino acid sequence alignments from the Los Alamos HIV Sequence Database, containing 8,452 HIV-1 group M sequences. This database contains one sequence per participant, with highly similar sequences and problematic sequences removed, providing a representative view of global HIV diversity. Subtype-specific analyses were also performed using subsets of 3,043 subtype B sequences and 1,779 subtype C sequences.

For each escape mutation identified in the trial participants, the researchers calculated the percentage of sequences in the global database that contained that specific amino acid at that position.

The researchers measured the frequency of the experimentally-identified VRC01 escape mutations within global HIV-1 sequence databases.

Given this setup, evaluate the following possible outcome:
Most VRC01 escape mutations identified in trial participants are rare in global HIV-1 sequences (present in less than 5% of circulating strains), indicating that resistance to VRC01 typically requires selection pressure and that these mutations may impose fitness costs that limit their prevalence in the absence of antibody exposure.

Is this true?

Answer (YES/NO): YES